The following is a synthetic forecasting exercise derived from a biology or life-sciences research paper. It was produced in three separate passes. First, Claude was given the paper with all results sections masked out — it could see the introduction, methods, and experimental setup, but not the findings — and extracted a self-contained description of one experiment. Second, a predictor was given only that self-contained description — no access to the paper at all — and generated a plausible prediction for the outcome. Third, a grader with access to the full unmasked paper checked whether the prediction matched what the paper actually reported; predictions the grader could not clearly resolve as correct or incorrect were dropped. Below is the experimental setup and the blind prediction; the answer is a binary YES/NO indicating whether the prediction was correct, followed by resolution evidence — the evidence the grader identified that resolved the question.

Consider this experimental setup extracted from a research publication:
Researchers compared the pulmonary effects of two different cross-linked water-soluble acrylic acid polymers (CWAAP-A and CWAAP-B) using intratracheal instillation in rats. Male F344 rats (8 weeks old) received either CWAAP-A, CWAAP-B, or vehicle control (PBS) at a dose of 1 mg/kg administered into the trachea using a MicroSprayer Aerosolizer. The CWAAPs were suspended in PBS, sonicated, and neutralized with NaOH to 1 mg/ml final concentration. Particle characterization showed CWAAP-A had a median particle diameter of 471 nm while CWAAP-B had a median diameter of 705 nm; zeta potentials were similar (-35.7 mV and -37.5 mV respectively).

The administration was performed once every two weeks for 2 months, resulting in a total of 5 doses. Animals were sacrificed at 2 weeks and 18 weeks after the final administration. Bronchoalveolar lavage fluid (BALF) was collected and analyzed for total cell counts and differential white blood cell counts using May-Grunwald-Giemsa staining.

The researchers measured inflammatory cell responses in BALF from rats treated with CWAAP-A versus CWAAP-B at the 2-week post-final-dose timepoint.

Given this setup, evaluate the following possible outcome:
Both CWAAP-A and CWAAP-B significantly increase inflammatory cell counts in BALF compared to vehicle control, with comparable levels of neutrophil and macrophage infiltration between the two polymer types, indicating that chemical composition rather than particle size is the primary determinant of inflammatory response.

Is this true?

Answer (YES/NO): NO